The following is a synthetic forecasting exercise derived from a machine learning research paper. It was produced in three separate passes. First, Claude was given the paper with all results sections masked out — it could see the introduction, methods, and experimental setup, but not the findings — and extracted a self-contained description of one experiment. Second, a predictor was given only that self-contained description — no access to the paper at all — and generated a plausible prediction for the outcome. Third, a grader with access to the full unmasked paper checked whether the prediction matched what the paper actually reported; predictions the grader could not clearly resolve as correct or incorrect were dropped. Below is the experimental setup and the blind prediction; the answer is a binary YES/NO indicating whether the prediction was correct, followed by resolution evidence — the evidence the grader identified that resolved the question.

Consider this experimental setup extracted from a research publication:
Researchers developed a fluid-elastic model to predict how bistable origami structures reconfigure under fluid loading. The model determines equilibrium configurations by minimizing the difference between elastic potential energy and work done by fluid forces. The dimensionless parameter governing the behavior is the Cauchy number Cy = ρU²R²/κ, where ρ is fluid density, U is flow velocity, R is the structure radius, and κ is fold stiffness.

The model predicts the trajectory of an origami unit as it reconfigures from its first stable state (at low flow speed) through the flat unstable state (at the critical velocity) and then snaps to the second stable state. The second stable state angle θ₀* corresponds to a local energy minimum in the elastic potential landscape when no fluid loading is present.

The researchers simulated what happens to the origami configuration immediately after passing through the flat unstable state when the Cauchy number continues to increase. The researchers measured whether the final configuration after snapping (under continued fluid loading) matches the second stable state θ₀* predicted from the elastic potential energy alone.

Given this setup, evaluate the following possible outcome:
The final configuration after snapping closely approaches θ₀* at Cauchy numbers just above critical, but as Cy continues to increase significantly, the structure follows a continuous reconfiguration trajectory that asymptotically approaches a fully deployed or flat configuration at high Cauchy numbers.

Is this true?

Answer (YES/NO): NO